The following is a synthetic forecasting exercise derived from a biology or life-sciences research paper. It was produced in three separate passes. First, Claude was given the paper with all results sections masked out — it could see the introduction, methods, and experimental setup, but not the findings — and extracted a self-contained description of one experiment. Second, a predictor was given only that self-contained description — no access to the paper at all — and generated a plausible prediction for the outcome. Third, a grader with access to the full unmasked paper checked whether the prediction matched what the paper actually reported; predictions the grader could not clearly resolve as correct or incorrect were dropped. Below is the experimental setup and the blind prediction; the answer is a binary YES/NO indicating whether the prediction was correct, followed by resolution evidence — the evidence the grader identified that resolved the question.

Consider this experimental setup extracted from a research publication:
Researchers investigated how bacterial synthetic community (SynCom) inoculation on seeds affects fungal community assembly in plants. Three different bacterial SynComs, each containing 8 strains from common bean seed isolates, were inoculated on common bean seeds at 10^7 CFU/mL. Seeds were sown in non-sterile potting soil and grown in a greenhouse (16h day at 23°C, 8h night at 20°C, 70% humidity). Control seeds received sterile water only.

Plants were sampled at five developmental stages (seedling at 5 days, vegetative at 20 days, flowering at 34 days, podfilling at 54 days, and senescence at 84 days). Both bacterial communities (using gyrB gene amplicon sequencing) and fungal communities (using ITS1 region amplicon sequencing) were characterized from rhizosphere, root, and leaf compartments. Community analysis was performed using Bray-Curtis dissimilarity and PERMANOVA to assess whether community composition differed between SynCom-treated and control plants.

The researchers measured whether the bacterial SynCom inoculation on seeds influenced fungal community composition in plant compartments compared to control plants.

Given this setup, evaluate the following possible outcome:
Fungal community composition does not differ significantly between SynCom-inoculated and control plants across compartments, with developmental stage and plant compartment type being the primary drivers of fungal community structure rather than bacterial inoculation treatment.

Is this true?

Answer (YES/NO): NO